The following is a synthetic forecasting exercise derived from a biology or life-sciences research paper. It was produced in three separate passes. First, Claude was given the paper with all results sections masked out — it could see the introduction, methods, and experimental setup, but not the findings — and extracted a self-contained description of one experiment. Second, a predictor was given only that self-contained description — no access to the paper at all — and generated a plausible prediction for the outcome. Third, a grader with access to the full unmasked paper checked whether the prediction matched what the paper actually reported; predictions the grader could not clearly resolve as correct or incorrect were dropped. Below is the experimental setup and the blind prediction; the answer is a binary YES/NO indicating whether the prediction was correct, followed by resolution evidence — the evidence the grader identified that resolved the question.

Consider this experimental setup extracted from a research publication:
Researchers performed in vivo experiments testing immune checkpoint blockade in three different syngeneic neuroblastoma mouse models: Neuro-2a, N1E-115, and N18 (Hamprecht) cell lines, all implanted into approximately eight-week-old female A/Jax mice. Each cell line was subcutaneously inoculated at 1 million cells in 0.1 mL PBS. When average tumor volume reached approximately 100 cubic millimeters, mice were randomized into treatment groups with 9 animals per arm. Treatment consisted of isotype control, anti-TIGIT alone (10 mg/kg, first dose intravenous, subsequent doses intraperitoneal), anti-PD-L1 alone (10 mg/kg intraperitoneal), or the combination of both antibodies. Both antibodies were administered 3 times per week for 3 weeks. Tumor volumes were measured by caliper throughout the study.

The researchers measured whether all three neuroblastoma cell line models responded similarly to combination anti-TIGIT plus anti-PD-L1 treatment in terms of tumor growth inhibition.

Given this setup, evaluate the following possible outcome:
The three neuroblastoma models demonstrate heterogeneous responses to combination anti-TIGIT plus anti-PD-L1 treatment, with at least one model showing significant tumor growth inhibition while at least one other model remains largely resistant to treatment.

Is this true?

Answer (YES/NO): NO